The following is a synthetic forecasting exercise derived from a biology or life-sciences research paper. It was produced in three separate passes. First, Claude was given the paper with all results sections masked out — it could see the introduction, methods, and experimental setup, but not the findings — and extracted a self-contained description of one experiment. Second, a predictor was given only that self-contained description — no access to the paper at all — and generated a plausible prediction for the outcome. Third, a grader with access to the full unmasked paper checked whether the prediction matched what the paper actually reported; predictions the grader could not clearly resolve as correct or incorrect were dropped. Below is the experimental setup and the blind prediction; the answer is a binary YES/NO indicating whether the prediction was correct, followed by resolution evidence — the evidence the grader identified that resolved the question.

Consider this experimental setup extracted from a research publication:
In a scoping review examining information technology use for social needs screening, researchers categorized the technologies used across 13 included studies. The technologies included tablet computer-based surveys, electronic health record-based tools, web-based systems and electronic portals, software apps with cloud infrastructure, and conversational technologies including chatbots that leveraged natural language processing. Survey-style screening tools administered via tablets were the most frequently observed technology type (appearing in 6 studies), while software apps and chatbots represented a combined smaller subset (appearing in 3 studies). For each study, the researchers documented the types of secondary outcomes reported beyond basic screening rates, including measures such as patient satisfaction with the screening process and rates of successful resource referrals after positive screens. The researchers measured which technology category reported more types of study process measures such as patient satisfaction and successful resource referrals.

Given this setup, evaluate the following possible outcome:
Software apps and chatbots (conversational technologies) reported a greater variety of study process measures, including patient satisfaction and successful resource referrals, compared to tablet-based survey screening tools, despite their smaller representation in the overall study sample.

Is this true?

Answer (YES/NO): YES